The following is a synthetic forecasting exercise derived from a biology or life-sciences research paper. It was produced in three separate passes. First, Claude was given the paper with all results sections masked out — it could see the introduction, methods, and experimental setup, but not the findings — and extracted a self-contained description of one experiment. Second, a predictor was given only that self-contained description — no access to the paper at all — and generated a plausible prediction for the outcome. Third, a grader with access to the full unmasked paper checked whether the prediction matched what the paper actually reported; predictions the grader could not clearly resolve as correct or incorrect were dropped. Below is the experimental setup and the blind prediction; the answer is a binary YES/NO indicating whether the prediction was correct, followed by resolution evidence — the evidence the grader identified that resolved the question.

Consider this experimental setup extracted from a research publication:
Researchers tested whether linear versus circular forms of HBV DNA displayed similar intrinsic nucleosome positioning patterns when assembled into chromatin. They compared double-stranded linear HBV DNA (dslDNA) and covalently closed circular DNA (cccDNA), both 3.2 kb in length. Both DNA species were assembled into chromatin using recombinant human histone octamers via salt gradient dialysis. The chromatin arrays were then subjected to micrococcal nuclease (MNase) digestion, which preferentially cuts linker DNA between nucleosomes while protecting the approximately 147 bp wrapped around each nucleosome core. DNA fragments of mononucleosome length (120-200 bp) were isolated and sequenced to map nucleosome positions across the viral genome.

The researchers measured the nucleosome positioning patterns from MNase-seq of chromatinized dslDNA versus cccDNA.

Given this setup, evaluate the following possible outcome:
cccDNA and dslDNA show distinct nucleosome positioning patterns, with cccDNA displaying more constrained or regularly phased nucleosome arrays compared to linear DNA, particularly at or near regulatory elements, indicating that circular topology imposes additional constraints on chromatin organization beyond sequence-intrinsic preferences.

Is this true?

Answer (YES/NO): NO